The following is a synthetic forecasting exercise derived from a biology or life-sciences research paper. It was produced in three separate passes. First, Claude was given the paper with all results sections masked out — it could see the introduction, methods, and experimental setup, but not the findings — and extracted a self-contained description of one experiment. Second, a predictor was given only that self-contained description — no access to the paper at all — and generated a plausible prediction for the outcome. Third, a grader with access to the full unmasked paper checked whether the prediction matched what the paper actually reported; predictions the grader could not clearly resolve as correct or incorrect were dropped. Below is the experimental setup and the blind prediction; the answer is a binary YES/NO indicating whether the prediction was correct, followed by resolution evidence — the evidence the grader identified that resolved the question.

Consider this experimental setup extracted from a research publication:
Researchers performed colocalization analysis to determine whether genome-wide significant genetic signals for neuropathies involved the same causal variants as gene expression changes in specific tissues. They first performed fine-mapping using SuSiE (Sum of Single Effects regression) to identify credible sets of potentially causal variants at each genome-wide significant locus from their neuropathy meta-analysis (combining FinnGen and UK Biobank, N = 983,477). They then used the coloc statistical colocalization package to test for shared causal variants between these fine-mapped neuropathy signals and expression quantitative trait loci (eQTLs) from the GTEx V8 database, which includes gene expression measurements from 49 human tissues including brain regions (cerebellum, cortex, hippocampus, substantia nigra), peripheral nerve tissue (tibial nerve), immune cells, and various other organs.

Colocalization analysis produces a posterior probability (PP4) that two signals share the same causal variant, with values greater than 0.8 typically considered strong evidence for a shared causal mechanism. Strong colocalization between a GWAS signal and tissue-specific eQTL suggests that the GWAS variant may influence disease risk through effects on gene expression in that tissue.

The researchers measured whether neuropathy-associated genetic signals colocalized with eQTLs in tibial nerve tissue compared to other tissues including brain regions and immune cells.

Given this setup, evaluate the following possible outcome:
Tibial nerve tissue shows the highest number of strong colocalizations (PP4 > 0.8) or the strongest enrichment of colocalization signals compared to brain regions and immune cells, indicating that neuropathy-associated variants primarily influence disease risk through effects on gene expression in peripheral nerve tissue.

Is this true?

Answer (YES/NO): NO